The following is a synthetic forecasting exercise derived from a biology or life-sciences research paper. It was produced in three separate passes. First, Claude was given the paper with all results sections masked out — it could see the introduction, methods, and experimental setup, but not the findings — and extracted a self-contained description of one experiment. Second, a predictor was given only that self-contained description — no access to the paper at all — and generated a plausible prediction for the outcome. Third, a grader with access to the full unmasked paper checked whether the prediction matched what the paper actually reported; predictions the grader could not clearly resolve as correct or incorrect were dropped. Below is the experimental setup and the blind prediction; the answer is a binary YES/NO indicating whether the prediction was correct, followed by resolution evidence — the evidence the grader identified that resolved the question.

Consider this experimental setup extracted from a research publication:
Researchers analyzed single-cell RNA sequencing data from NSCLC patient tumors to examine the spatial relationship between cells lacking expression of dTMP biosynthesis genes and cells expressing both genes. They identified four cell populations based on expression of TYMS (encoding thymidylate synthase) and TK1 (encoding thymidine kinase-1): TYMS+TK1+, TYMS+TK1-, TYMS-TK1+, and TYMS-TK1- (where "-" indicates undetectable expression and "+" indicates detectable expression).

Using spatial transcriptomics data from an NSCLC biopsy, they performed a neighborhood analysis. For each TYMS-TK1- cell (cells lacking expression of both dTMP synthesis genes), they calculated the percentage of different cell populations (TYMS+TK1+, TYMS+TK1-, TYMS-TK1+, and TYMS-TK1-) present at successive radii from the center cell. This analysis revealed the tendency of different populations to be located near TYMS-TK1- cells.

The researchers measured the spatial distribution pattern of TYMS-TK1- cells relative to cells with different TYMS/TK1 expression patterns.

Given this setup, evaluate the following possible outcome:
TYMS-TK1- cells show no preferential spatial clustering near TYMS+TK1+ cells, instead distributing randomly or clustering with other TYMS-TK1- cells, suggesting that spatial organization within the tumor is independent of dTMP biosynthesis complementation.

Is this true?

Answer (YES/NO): NO